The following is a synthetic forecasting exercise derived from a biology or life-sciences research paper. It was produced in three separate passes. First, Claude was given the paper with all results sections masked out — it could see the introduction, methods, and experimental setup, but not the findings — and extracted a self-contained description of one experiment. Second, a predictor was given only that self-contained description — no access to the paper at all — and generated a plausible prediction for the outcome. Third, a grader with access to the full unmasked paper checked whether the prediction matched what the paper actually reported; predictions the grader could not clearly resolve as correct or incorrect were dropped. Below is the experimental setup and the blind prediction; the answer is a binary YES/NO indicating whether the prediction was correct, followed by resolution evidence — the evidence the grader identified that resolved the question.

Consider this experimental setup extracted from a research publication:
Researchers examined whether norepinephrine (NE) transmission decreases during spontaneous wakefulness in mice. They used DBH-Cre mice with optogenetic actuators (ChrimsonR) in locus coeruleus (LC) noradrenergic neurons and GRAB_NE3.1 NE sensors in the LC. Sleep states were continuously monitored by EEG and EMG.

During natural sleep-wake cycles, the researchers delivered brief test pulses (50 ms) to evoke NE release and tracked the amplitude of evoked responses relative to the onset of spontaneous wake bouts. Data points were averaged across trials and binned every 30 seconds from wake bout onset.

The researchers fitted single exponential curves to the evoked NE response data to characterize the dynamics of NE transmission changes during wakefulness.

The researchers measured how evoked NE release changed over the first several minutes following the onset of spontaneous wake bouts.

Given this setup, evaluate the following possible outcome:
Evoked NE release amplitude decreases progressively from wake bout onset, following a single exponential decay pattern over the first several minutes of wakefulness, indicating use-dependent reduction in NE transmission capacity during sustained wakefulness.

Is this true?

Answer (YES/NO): YES